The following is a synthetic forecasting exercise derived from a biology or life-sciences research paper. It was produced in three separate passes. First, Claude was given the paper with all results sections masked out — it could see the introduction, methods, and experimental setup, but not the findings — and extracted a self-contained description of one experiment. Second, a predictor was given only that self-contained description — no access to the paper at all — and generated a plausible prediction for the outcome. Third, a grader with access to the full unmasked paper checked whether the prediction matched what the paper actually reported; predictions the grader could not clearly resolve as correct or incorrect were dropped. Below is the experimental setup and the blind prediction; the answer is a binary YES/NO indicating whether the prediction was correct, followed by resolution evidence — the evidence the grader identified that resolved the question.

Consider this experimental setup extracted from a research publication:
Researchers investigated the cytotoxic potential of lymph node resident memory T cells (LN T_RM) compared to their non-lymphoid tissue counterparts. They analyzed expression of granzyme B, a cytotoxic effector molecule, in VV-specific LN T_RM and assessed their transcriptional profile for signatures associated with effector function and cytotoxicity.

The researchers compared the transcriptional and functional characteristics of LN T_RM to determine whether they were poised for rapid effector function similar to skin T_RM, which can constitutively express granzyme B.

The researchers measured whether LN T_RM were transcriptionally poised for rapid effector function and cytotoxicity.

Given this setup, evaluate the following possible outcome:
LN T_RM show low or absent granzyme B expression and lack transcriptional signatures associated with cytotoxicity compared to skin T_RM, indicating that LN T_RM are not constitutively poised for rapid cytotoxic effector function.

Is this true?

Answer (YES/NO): NO